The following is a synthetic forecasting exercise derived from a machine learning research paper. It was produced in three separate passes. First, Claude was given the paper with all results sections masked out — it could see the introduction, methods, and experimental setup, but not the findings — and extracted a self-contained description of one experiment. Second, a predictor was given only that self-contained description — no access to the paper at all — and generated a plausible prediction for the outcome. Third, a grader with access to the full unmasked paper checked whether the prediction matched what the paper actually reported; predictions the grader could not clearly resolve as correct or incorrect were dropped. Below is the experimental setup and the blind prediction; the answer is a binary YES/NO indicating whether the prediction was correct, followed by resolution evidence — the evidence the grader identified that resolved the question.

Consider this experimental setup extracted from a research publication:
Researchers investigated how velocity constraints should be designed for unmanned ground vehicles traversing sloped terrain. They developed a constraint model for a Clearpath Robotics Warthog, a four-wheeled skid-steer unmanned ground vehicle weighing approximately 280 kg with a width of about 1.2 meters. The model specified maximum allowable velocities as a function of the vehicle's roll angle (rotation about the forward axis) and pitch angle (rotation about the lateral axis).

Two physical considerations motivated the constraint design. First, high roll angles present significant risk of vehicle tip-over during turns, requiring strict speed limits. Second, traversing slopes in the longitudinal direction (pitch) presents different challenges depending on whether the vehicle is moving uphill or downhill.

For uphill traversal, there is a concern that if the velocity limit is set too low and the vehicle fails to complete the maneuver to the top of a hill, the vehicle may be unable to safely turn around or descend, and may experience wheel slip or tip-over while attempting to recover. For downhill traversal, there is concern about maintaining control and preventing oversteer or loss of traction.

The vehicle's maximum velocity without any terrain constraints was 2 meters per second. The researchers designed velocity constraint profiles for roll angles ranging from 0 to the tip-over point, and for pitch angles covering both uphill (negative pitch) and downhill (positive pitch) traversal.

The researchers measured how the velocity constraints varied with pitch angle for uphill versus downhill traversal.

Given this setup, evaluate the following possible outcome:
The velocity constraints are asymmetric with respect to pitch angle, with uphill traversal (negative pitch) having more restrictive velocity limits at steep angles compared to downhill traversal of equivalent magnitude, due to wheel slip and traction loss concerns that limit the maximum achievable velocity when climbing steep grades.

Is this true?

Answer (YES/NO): NO